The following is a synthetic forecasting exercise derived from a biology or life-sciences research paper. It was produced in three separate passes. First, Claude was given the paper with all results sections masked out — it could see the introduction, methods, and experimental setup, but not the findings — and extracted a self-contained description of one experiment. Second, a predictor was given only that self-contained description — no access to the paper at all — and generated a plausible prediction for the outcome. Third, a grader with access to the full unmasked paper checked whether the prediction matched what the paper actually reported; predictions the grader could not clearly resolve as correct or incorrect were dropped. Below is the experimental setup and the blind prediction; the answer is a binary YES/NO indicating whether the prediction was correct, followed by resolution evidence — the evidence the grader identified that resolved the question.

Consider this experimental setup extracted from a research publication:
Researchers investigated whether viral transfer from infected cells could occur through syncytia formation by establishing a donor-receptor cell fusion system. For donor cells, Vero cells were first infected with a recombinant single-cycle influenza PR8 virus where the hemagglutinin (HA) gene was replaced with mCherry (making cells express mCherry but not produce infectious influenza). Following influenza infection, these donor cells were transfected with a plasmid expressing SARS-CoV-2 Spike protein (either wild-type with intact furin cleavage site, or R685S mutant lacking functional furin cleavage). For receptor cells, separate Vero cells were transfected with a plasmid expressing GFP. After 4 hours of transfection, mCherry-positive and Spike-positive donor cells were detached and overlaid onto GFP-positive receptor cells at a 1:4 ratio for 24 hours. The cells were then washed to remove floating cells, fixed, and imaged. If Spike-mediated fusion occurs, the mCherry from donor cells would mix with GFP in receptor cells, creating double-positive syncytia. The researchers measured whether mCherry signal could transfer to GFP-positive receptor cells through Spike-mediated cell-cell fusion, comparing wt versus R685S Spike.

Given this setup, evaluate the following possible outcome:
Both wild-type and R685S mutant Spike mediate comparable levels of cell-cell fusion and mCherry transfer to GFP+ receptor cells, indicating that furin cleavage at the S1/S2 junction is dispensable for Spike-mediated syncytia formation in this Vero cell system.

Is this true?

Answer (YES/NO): NO